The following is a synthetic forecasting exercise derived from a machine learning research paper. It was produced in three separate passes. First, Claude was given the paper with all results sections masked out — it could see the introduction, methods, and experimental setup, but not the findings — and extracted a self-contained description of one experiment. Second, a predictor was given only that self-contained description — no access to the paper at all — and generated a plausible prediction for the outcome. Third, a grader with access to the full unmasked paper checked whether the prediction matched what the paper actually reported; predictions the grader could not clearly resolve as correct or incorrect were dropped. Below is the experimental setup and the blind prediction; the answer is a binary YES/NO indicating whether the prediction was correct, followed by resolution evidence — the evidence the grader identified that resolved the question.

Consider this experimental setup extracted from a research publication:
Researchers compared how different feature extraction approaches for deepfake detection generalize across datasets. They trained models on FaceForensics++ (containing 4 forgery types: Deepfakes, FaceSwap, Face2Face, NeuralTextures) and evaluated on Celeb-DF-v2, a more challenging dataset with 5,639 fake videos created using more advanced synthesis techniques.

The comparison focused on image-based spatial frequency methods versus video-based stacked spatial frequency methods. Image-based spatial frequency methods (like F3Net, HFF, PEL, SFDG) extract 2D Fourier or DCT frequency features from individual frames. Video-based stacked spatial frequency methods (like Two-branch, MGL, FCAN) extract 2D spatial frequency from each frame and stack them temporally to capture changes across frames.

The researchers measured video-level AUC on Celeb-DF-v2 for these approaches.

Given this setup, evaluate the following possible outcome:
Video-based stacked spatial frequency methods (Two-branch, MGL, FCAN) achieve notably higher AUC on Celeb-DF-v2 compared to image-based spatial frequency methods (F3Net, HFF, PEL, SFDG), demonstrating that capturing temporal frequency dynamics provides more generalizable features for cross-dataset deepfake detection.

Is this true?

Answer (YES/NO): YES